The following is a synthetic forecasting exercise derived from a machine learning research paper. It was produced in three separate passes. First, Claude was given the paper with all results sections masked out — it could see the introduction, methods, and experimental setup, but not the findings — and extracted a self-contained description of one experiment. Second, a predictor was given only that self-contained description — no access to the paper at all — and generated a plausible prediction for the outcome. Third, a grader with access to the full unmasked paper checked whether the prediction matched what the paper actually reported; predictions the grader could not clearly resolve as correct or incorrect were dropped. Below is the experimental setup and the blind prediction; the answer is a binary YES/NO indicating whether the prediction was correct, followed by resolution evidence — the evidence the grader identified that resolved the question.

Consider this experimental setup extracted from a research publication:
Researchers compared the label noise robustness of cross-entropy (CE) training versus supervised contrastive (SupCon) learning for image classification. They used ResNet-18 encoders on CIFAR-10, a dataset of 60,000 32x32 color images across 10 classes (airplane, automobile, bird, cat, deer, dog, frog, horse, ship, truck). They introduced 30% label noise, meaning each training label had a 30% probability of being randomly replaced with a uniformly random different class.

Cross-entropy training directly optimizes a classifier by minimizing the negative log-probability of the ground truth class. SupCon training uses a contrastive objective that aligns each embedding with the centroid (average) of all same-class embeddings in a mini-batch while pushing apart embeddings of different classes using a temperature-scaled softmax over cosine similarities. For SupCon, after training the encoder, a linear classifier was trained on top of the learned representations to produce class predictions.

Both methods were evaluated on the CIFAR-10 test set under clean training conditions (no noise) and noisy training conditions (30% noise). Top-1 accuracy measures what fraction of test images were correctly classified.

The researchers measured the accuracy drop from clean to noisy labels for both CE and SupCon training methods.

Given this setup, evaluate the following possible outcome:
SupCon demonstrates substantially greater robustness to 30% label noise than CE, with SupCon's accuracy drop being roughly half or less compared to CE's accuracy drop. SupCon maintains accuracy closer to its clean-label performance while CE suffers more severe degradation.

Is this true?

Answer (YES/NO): YES